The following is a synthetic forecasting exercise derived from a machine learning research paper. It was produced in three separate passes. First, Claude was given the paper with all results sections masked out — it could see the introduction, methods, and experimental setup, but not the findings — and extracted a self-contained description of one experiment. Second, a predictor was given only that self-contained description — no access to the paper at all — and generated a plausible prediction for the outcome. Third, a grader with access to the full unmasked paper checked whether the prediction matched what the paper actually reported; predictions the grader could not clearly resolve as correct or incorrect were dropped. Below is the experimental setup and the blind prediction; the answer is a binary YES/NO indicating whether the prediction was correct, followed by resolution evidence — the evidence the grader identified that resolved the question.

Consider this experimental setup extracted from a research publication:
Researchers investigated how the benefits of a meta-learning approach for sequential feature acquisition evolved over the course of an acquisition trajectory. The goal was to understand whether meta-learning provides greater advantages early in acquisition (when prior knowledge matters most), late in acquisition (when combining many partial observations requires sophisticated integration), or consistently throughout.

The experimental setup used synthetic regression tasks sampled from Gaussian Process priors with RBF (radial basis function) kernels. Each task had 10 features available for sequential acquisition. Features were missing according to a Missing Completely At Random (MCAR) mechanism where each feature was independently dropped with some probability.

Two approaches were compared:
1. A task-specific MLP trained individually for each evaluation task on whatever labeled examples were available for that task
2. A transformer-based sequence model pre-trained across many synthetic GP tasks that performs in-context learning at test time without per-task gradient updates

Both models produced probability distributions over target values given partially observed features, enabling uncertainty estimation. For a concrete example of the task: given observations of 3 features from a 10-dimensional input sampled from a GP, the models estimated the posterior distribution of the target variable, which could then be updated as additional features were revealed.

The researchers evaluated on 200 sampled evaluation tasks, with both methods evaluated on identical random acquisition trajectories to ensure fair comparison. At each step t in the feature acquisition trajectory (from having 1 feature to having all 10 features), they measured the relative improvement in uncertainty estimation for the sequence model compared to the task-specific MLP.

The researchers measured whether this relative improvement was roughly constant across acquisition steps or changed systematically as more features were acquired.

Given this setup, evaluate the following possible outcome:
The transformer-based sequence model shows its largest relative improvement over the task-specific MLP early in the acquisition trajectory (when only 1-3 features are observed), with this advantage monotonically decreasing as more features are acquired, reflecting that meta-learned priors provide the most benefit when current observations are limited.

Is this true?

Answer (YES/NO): NO